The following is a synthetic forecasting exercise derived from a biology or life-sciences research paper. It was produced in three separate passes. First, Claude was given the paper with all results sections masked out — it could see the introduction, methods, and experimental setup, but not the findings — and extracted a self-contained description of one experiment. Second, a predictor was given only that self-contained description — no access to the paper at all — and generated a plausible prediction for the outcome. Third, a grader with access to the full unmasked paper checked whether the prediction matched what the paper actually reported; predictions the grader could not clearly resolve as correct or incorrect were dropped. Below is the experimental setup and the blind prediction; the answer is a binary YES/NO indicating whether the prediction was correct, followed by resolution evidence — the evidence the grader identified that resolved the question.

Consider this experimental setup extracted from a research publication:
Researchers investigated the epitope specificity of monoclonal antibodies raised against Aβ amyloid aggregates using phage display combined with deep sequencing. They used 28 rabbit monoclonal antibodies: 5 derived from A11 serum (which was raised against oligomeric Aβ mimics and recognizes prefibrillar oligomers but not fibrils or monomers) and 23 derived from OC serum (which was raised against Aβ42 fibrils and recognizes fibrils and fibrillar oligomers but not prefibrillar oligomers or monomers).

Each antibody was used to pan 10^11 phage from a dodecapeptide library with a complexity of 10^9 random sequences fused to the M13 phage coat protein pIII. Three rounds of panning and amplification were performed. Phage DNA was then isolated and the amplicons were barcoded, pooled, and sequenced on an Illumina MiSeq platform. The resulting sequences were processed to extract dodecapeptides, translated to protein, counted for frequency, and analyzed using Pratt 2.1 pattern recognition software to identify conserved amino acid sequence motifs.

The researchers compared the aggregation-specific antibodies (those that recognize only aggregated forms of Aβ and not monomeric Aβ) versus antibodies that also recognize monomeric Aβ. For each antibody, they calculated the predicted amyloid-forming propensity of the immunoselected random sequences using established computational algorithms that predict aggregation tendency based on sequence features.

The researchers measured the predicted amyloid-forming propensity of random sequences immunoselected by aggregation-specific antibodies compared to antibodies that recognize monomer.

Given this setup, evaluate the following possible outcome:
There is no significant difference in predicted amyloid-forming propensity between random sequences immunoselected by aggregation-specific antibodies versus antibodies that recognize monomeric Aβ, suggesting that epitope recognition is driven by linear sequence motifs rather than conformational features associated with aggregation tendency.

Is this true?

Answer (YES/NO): NO